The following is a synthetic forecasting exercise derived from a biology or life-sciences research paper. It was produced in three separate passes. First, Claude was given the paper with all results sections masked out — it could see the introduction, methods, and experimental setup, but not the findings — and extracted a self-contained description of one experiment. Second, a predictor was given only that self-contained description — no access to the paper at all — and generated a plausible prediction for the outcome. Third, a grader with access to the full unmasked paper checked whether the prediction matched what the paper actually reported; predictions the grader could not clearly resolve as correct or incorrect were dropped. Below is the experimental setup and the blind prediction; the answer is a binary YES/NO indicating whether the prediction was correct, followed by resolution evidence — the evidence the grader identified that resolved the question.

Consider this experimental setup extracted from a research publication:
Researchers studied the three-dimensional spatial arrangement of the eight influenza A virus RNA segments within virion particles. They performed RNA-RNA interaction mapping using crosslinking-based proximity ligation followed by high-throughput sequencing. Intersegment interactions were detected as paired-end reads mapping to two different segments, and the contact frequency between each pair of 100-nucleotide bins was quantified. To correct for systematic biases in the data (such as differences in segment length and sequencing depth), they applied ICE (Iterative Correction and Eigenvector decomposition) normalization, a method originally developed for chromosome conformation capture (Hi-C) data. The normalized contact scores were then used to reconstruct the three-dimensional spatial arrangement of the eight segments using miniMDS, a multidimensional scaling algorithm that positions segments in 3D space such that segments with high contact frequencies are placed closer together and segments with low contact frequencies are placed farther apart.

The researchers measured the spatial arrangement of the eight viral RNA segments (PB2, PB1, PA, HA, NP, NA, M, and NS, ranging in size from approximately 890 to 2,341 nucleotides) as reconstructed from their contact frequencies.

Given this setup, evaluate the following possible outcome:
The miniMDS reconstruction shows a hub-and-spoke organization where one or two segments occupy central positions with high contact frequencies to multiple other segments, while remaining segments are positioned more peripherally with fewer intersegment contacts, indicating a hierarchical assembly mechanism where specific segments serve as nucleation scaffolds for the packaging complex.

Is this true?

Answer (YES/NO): YES